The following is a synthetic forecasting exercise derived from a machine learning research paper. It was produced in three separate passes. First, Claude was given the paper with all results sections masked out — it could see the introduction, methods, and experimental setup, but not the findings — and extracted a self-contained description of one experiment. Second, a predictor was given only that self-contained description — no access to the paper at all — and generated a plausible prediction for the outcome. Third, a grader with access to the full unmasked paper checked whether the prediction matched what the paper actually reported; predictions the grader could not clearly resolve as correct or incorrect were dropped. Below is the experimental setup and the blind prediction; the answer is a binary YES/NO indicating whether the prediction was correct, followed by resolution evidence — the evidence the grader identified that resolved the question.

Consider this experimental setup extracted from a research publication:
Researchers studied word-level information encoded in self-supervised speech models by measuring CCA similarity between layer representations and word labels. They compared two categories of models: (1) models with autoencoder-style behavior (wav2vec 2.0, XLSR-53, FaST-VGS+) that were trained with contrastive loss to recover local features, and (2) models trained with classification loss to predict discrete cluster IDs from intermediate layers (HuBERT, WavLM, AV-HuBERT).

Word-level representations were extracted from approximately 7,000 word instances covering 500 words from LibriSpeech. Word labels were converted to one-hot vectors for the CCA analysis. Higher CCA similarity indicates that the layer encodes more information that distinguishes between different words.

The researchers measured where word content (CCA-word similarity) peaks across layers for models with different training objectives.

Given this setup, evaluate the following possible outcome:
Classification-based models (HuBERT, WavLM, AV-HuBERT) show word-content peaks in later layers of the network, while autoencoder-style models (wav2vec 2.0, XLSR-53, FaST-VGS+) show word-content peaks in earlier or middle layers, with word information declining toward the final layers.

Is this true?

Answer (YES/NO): YES